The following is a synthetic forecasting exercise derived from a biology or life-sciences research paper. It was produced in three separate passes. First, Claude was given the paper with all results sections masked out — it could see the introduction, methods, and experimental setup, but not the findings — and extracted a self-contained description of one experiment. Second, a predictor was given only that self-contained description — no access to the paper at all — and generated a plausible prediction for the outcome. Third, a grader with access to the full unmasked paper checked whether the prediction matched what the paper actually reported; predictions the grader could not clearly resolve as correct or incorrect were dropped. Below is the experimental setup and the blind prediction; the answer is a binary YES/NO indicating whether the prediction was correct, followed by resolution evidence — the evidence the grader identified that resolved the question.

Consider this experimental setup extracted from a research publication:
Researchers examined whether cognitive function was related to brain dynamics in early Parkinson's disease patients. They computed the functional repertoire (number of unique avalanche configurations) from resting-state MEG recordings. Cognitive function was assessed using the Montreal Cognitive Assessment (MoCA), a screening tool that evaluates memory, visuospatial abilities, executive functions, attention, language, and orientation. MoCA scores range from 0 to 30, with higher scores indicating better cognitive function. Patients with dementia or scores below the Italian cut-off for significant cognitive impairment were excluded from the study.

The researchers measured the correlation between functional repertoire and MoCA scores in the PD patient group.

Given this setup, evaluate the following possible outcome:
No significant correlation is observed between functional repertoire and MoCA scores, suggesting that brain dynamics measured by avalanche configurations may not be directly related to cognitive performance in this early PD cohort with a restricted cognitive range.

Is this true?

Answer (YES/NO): NO